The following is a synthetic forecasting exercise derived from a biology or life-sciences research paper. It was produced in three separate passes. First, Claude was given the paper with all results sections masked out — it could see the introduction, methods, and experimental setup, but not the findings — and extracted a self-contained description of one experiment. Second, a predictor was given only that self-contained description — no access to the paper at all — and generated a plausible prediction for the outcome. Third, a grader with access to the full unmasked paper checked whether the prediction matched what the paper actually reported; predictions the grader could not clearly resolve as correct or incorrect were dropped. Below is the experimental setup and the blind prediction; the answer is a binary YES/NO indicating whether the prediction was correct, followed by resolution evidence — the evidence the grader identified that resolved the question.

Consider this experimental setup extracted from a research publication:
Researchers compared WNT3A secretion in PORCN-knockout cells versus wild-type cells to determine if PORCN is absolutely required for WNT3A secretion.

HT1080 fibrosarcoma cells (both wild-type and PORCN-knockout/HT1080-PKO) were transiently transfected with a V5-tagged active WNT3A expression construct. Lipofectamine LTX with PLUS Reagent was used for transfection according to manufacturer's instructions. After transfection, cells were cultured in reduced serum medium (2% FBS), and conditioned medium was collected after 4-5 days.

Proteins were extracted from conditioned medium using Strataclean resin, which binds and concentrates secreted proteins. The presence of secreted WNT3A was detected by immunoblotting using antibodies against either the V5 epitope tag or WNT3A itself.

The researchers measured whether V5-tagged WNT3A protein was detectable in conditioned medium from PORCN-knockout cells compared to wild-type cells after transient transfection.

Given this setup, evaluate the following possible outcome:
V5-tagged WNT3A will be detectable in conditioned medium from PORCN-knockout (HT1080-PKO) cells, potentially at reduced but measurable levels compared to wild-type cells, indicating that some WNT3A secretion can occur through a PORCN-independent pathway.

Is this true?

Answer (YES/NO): NO